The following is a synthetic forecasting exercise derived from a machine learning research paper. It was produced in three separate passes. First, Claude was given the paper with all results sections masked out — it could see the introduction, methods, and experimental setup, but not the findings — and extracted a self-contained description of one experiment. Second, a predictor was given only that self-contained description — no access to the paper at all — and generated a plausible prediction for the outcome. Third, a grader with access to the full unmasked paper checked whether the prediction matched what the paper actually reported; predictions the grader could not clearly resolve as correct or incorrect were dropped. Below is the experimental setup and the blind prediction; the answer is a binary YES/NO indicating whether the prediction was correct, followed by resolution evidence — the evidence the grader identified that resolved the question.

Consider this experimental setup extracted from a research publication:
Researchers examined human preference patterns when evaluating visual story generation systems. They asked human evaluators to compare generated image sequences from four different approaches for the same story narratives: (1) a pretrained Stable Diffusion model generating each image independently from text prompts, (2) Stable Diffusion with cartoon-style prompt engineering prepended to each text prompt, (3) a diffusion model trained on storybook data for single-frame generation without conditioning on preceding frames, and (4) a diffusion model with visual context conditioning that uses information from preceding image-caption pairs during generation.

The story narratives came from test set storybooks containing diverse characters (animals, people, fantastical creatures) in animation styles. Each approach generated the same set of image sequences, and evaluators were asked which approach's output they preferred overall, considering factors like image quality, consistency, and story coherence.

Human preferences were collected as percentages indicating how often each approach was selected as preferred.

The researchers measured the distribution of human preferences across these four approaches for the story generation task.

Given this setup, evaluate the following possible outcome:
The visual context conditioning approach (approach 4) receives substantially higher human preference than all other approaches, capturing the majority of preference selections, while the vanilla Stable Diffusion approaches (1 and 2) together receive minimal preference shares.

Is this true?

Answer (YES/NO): YES